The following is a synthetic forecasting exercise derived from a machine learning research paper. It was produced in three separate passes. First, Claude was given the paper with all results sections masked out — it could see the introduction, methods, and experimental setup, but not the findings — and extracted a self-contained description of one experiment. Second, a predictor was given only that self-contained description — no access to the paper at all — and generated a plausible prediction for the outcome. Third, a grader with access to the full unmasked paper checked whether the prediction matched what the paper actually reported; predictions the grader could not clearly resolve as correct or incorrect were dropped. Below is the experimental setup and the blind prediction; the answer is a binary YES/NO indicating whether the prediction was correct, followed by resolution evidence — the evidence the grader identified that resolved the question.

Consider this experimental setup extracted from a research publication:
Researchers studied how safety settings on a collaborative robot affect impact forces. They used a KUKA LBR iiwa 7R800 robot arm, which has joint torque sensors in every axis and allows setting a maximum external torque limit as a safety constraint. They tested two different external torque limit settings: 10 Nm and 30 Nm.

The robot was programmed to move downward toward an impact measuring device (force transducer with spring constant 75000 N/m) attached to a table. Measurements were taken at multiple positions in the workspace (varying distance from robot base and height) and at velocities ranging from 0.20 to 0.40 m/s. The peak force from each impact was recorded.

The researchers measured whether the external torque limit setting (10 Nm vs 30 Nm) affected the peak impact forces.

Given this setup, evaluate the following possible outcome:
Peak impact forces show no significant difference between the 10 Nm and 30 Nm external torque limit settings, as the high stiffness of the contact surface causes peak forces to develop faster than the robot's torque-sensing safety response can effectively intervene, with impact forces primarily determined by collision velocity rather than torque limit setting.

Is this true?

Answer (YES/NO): NO